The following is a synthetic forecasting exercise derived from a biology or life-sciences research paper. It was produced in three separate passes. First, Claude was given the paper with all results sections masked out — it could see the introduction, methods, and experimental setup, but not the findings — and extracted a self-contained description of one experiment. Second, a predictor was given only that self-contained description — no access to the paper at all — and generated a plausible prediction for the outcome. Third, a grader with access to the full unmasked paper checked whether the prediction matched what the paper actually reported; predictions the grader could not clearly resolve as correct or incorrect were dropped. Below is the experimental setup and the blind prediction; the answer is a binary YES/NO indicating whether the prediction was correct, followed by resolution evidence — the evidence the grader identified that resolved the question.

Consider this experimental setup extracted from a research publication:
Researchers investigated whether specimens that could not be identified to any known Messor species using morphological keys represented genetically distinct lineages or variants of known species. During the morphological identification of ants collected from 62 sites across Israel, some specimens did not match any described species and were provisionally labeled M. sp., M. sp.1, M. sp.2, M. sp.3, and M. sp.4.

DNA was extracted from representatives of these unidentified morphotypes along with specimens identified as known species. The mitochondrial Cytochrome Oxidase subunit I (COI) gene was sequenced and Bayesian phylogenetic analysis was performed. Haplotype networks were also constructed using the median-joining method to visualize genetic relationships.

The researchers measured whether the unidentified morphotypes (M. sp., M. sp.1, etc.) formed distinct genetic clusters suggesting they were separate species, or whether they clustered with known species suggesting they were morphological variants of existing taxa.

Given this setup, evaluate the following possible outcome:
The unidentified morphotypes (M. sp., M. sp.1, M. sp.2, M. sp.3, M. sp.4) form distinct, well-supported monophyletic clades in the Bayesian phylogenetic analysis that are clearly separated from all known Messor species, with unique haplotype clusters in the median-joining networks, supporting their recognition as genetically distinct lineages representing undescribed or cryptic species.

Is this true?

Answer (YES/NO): NO